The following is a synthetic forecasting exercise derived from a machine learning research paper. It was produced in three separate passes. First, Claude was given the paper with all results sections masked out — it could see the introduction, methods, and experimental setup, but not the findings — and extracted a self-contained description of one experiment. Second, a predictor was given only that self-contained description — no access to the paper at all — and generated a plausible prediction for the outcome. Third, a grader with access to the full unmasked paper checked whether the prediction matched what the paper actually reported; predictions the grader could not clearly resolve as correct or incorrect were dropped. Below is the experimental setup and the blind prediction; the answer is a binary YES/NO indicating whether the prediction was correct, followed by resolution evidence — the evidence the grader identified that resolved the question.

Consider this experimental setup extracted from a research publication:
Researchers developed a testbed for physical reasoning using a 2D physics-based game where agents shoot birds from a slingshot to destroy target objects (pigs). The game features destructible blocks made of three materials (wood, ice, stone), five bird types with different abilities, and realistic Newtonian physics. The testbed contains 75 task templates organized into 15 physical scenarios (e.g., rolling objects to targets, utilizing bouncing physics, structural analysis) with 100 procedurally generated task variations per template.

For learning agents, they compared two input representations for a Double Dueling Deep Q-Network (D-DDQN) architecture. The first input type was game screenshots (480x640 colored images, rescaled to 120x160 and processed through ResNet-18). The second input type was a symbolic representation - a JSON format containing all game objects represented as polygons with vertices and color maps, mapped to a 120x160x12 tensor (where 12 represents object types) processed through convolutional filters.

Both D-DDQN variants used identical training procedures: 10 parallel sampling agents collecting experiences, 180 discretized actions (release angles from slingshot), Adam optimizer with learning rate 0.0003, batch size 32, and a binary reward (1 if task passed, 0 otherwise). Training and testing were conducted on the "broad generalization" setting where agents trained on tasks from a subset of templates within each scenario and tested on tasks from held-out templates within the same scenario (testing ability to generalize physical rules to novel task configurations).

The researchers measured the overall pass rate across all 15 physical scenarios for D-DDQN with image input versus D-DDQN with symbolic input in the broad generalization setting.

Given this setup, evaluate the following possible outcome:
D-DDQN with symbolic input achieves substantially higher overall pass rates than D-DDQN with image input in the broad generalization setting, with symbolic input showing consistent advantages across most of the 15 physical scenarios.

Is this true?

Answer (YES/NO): NO